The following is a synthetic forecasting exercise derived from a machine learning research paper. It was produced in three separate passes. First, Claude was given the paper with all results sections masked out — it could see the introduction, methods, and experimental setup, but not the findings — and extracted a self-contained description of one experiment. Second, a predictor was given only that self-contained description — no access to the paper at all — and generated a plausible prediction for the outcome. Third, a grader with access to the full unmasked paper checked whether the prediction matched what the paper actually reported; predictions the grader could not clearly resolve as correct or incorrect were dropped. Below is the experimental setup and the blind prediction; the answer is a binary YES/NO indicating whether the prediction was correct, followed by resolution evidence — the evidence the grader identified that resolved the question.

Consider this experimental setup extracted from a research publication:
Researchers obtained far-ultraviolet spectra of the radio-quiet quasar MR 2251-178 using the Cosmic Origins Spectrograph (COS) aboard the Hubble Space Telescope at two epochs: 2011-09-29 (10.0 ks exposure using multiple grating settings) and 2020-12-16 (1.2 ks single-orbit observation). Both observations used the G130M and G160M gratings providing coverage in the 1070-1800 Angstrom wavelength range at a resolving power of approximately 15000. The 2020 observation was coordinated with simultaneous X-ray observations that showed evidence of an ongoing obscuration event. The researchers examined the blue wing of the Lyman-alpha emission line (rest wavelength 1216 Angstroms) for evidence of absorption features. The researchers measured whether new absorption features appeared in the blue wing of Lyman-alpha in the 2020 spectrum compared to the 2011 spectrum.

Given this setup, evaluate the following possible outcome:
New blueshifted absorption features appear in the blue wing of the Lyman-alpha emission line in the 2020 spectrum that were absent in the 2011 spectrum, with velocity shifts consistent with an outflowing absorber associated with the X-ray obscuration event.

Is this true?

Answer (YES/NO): YES